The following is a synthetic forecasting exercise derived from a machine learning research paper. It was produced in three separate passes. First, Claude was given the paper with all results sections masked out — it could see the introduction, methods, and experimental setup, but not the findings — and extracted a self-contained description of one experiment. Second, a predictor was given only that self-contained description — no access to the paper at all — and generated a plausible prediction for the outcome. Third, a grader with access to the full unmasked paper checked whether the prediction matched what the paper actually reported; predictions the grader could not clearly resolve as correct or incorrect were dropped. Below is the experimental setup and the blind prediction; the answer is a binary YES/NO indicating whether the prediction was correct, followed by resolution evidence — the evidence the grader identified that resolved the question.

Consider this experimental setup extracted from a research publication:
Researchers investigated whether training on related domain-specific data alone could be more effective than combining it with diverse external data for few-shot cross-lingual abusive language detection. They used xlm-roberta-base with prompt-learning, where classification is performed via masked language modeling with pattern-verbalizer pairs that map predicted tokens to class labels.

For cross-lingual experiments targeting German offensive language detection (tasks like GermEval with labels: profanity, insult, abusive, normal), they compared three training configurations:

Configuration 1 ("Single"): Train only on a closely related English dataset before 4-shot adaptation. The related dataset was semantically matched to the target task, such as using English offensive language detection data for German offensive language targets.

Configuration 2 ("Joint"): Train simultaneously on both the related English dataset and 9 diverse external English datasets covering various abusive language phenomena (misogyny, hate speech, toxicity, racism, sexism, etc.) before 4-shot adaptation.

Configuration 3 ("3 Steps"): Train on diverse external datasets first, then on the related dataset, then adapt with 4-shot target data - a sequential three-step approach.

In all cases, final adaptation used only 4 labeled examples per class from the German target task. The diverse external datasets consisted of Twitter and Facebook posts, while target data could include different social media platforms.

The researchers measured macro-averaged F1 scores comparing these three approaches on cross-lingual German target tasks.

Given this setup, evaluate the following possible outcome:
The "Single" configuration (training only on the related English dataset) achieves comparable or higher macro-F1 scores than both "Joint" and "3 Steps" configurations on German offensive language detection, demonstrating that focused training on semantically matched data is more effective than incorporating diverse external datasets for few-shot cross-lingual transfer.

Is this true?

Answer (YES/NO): NO